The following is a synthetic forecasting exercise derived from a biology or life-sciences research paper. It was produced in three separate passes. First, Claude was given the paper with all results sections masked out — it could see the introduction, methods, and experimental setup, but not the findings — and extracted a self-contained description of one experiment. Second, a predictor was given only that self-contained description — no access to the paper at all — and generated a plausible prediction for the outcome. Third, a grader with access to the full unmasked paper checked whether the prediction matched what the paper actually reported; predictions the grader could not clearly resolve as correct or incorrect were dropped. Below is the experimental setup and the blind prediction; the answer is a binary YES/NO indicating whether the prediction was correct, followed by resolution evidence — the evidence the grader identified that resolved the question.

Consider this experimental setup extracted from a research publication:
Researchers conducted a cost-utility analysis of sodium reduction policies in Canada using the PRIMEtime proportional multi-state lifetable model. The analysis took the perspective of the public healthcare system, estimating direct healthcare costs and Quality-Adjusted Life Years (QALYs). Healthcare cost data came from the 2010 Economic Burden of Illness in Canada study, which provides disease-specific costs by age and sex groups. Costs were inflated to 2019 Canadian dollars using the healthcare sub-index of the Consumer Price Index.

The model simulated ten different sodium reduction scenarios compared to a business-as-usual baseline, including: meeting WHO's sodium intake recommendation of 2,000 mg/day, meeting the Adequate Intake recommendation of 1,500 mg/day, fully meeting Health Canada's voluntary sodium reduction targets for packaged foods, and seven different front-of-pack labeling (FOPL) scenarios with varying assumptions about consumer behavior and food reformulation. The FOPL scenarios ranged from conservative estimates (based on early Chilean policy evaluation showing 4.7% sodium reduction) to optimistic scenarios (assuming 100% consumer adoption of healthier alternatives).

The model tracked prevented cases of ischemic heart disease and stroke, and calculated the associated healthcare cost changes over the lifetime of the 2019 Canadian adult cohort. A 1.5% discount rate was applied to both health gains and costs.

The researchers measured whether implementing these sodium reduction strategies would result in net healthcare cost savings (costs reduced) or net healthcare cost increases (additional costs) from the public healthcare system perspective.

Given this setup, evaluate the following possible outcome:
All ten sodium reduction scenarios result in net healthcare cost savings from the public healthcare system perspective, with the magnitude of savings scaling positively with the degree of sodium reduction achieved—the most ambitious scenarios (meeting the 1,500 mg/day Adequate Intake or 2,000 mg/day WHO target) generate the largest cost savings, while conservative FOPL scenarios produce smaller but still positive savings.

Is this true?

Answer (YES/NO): YES